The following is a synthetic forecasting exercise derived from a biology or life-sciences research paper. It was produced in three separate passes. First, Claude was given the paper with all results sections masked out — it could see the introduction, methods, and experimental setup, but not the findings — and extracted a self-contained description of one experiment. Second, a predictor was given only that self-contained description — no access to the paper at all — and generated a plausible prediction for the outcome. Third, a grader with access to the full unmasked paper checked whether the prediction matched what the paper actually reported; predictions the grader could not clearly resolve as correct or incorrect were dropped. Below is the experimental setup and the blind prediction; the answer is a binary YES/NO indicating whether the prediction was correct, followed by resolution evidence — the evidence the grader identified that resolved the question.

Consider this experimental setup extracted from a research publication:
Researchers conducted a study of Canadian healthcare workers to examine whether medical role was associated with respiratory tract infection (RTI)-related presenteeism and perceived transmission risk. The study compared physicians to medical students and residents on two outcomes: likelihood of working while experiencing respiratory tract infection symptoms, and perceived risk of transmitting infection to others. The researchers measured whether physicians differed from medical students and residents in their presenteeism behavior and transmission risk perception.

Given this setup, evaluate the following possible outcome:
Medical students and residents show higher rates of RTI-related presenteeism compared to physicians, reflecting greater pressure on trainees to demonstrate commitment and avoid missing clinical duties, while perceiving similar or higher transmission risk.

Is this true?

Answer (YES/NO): NO